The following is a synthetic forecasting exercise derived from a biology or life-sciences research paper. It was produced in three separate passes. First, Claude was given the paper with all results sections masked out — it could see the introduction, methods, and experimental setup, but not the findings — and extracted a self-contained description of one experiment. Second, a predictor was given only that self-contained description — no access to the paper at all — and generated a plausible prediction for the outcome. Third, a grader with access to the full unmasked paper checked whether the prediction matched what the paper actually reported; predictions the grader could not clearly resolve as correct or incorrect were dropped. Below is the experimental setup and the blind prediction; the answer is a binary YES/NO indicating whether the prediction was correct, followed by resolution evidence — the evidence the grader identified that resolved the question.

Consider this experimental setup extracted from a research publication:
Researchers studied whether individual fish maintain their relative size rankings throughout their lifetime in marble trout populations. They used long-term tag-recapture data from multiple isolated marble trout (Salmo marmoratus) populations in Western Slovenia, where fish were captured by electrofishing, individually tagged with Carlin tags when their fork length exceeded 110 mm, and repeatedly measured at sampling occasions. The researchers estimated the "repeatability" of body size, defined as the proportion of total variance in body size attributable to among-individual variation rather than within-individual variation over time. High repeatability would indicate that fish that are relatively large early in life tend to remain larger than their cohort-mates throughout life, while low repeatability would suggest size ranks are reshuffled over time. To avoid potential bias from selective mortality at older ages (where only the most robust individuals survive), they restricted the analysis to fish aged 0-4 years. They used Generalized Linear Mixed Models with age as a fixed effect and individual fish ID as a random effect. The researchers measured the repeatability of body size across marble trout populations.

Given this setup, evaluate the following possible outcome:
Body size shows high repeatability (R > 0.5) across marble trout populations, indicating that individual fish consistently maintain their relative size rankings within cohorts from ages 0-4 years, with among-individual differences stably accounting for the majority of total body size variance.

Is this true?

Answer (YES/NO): YES